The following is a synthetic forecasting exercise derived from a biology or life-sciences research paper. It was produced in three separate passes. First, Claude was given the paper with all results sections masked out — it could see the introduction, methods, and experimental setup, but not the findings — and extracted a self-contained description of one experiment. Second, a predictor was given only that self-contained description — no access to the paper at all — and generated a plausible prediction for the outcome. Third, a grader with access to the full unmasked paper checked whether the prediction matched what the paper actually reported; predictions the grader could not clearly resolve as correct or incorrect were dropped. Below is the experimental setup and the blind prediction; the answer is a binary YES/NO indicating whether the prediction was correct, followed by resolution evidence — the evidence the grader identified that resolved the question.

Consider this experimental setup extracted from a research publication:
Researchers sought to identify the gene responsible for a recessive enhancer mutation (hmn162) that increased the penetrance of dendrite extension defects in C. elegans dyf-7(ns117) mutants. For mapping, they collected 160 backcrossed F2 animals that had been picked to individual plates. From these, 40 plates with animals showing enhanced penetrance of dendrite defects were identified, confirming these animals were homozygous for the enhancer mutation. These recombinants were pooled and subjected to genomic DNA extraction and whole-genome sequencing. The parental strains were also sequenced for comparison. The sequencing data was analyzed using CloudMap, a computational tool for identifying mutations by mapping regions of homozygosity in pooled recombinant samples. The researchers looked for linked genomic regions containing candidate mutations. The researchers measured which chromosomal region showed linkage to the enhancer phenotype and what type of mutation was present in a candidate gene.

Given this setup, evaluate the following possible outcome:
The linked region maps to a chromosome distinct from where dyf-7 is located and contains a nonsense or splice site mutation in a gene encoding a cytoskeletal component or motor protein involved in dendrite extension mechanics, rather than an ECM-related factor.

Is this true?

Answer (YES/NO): NO